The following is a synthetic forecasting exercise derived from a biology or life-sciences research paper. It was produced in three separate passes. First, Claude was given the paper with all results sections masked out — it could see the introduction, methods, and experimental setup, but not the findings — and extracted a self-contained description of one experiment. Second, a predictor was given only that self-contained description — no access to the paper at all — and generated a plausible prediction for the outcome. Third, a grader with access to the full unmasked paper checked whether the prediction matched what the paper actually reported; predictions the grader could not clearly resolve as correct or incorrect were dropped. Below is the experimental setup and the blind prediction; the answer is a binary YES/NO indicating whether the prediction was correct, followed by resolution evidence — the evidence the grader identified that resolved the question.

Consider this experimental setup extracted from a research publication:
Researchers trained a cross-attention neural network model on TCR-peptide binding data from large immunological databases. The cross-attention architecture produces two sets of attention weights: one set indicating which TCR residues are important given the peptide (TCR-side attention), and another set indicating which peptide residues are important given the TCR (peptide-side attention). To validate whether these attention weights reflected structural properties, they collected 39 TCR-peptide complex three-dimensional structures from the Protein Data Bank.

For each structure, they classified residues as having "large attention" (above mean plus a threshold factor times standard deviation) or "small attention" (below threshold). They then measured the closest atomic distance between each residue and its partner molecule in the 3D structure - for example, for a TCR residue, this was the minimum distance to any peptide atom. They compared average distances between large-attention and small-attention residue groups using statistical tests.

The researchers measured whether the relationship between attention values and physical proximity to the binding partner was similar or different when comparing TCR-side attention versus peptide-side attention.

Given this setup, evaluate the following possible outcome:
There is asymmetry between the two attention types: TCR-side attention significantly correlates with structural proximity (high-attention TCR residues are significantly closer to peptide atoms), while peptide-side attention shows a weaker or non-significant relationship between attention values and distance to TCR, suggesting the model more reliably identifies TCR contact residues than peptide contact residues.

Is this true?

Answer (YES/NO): NO